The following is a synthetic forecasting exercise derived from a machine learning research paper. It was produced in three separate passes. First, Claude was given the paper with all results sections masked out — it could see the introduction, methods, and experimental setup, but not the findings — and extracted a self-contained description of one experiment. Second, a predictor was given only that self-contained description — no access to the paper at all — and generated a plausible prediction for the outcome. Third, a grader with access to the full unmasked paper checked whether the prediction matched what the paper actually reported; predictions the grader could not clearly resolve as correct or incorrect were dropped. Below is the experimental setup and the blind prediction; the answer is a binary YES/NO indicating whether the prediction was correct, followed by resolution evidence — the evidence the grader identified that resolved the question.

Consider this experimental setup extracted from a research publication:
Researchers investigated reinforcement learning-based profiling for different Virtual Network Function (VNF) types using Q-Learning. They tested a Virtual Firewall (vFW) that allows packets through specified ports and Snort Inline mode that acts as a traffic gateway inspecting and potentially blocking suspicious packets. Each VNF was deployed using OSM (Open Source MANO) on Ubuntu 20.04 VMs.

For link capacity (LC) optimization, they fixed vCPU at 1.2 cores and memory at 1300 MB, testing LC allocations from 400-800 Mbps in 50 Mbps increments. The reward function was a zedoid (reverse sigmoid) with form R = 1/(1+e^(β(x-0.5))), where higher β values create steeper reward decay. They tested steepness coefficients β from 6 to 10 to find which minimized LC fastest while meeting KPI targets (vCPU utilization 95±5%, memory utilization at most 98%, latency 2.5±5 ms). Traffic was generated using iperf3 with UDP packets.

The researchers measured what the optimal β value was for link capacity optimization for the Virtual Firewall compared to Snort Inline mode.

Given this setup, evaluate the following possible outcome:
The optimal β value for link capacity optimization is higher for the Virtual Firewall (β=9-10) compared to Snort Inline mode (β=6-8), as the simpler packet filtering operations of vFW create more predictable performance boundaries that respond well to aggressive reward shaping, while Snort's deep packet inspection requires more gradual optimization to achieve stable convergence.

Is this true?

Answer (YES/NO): YES